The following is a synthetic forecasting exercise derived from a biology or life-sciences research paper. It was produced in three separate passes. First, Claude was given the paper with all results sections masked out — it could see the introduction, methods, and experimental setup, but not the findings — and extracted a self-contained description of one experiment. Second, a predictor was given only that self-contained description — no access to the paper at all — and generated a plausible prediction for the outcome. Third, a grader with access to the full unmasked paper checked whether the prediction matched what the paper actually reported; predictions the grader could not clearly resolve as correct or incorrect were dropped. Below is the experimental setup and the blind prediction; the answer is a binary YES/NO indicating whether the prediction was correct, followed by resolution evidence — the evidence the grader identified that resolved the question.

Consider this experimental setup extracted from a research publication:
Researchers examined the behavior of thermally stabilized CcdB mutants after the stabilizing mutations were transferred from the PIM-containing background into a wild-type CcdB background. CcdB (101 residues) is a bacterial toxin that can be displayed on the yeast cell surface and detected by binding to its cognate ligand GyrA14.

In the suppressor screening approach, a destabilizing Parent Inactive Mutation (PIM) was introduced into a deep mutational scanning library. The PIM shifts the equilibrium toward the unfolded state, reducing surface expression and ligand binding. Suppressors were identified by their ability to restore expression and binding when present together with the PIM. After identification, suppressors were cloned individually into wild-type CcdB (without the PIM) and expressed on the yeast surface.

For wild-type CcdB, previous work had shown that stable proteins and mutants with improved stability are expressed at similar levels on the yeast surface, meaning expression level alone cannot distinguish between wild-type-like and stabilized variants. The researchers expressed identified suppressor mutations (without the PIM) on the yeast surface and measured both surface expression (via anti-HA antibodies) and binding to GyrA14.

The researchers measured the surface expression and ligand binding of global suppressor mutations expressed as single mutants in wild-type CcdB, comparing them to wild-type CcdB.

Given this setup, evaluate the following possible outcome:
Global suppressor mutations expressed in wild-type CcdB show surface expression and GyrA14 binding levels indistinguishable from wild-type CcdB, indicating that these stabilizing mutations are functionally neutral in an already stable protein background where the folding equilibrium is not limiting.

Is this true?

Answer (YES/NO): YES